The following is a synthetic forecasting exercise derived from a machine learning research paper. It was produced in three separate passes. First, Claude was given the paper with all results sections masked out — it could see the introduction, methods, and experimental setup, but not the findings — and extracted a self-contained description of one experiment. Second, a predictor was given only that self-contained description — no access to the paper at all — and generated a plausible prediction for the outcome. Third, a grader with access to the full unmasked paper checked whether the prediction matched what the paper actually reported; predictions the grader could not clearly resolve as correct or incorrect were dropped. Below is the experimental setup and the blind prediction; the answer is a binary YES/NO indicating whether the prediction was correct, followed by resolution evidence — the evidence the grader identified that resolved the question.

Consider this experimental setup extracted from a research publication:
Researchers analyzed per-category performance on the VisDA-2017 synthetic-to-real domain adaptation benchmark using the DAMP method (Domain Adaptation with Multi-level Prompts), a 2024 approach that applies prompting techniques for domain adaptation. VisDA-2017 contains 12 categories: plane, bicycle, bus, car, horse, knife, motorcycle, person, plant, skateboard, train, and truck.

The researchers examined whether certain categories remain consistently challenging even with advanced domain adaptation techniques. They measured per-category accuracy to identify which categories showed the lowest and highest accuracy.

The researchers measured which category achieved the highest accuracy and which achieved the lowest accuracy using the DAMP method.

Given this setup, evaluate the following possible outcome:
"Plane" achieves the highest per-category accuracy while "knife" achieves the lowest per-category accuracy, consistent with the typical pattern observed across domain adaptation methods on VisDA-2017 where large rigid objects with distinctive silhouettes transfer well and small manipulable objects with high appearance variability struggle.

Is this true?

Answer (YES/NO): NO